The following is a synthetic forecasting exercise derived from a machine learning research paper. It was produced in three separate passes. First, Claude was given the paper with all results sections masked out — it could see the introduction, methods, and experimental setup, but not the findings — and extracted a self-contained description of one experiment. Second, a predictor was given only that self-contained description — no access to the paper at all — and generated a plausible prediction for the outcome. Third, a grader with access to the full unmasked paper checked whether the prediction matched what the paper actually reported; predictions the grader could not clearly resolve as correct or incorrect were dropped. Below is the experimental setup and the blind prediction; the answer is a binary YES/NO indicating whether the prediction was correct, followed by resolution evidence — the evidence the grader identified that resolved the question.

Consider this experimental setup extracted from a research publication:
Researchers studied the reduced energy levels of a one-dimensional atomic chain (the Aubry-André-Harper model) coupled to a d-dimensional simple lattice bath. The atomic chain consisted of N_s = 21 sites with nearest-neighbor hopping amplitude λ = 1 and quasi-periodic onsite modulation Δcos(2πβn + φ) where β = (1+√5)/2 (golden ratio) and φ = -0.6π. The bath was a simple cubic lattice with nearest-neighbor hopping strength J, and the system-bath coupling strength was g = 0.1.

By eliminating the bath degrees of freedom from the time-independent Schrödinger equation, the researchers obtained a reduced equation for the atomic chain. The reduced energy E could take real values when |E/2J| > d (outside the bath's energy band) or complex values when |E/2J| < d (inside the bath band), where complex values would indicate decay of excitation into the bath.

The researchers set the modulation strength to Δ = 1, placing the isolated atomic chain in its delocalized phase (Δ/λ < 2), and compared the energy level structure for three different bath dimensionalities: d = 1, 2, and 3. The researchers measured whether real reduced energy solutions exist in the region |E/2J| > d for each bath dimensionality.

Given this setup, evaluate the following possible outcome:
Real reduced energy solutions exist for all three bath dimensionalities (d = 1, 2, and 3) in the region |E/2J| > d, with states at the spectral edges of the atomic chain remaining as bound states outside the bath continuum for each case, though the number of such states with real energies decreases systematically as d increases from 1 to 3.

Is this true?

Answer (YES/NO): NO